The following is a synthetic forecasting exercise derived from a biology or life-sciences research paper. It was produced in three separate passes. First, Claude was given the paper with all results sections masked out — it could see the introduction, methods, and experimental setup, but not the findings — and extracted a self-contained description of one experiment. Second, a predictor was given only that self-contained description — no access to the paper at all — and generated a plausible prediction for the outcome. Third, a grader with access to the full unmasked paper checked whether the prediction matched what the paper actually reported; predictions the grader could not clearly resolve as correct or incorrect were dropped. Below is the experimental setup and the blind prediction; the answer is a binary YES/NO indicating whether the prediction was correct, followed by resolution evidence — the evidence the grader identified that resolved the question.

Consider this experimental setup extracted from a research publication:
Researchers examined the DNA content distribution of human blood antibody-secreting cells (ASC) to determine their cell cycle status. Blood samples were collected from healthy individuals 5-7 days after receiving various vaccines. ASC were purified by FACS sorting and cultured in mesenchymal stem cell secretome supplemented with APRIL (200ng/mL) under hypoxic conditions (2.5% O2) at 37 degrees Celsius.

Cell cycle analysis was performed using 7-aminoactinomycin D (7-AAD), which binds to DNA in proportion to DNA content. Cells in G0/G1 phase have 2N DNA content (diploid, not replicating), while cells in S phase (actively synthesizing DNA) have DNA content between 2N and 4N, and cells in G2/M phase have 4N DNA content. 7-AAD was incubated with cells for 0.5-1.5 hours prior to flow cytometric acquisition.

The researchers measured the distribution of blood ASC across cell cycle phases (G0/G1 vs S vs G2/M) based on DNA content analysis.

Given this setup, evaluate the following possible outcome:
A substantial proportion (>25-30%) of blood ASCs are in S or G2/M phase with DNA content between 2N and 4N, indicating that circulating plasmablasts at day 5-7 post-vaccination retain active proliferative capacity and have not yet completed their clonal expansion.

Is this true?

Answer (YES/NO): NO